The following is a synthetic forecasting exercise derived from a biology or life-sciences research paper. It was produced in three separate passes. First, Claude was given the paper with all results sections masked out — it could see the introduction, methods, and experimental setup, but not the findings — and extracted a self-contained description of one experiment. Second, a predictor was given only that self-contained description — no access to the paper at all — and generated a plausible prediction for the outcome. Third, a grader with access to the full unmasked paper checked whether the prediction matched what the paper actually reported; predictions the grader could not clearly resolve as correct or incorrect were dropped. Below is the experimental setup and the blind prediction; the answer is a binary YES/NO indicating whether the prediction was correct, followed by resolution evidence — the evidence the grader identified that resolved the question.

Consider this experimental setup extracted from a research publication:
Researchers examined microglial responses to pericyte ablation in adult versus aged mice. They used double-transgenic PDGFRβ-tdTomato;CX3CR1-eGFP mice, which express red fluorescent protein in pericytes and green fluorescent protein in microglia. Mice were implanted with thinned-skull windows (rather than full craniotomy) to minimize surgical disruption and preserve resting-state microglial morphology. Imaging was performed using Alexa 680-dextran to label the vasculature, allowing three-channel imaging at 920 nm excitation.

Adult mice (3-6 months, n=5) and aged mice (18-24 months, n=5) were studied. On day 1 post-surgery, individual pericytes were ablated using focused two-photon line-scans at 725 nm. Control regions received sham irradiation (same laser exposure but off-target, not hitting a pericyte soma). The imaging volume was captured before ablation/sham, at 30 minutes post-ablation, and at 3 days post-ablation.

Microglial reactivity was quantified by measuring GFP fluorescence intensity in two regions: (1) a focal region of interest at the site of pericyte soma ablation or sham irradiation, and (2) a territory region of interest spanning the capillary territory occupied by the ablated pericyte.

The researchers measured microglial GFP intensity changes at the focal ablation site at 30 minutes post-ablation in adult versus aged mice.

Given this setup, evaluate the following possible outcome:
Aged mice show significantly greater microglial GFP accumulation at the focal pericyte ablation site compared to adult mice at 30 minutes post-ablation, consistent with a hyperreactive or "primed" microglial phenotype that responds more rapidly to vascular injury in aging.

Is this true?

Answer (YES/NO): NO